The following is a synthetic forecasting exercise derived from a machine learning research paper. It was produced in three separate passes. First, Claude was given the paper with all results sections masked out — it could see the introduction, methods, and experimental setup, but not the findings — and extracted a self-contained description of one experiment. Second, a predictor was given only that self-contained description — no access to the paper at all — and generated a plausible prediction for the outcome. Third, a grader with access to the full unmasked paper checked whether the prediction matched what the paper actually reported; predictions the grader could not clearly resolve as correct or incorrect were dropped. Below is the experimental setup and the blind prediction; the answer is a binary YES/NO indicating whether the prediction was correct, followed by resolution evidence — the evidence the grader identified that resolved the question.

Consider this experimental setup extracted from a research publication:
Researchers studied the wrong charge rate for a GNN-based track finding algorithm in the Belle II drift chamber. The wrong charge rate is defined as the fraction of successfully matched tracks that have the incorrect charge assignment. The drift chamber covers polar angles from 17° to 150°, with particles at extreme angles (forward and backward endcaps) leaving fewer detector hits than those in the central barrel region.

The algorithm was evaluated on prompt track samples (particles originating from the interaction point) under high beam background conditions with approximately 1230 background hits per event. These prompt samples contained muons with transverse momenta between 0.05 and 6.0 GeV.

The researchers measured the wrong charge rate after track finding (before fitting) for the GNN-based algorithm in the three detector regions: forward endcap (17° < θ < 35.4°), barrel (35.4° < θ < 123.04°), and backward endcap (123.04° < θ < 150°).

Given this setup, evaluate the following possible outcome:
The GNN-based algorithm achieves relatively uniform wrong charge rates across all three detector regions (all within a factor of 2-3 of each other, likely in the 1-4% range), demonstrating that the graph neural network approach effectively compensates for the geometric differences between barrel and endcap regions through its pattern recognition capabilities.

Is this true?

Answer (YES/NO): NO